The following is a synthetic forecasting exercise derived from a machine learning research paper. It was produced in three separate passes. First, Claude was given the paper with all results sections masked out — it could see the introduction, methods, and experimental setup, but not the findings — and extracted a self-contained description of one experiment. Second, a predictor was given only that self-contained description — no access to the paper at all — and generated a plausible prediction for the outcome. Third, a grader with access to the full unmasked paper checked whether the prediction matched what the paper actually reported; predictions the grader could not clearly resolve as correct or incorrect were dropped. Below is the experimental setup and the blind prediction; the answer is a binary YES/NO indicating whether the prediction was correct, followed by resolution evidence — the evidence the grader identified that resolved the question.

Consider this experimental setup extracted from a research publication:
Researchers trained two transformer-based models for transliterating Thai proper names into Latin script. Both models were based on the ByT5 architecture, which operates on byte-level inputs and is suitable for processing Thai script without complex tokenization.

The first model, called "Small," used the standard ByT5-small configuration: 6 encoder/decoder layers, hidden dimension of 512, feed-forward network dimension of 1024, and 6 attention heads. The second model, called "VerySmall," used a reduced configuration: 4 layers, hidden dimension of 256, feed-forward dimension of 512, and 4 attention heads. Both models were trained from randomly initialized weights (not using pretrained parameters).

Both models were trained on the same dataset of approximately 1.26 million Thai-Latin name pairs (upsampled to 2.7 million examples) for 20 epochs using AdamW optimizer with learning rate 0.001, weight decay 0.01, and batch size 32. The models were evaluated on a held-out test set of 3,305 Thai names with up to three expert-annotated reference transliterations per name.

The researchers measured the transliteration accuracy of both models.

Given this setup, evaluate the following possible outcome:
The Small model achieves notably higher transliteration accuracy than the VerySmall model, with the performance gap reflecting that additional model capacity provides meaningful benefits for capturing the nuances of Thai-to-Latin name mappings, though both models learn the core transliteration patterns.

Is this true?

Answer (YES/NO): NO